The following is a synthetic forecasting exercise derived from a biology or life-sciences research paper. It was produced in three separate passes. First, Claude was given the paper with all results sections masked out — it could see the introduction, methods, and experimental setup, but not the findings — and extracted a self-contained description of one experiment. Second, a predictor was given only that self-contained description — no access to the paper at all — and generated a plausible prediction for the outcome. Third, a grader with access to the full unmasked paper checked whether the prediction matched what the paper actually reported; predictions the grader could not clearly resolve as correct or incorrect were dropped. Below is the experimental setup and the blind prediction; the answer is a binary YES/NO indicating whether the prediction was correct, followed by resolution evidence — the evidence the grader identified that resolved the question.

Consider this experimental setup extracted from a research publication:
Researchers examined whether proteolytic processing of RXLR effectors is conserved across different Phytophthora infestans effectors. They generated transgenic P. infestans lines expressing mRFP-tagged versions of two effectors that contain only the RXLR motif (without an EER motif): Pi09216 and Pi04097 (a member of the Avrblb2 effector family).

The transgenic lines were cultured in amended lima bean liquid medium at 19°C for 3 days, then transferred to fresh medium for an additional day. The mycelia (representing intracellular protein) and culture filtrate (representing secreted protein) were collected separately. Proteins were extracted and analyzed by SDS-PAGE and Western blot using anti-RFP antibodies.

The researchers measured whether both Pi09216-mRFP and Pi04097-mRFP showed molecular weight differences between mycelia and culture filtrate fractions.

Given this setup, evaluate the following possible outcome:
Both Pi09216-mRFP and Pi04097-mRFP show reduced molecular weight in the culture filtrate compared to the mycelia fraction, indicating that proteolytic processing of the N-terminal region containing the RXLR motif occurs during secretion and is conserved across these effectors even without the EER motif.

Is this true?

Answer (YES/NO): NO